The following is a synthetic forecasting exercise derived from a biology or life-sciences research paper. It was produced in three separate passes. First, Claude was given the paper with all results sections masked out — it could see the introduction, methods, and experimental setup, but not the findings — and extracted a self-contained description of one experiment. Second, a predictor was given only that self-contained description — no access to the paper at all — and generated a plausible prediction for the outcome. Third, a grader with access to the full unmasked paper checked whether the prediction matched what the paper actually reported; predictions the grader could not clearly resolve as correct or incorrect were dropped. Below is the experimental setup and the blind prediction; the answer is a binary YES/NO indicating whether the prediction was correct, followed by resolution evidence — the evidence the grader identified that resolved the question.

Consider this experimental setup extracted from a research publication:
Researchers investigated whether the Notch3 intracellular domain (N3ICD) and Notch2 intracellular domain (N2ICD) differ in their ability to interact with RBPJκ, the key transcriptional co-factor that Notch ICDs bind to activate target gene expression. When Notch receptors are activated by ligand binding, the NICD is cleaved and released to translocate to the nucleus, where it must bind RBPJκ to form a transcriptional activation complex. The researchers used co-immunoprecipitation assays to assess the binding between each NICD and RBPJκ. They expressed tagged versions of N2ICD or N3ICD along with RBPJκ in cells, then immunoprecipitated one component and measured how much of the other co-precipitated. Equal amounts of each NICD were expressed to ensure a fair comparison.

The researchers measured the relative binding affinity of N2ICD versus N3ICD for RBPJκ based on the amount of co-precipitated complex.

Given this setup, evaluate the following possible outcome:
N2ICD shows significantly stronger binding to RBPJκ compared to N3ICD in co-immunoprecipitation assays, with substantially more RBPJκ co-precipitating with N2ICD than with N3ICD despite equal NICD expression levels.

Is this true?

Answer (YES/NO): YES